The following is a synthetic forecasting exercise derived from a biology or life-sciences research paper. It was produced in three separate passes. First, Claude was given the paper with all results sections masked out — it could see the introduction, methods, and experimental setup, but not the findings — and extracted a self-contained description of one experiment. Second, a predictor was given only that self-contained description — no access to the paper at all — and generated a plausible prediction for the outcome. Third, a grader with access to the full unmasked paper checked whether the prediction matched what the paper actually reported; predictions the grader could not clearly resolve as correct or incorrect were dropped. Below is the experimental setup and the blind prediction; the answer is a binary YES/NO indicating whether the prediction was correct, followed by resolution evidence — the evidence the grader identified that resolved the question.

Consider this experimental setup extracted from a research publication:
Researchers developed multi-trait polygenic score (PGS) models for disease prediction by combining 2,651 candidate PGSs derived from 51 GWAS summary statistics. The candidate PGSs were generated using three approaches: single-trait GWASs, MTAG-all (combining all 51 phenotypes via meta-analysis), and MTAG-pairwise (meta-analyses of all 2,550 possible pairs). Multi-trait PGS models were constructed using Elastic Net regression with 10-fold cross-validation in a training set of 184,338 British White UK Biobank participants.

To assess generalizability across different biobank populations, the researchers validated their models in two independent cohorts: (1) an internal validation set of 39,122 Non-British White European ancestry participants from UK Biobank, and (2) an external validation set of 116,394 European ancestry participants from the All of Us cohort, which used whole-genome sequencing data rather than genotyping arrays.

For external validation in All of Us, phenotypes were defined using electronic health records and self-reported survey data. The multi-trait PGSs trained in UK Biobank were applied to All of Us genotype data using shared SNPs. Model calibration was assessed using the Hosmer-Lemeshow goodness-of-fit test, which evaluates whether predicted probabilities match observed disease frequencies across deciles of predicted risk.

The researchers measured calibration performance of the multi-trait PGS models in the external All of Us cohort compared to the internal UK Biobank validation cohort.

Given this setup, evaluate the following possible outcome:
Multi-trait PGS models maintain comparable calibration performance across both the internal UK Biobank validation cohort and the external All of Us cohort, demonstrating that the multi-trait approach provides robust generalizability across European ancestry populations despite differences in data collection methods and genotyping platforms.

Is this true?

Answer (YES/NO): YES